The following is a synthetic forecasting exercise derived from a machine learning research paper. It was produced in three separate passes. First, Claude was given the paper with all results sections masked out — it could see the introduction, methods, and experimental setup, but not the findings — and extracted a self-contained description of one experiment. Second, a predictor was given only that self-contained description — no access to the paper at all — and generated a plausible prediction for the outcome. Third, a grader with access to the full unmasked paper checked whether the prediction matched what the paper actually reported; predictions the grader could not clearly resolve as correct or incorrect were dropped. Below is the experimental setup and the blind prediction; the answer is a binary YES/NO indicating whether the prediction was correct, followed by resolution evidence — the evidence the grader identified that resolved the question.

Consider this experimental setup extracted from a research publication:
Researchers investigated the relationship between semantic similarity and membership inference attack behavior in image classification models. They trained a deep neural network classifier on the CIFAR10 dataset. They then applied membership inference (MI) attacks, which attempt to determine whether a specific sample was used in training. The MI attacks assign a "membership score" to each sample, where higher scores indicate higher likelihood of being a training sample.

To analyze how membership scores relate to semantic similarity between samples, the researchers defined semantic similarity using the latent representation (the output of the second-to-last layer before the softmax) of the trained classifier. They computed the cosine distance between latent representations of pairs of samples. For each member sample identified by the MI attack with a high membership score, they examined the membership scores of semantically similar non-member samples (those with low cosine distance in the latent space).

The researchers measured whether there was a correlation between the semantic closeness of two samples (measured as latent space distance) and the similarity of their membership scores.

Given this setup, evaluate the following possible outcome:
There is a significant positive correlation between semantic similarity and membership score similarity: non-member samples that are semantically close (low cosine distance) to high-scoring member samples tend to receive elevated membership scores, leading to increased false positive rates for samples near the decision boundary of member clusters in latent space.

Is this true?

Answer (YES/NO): YES